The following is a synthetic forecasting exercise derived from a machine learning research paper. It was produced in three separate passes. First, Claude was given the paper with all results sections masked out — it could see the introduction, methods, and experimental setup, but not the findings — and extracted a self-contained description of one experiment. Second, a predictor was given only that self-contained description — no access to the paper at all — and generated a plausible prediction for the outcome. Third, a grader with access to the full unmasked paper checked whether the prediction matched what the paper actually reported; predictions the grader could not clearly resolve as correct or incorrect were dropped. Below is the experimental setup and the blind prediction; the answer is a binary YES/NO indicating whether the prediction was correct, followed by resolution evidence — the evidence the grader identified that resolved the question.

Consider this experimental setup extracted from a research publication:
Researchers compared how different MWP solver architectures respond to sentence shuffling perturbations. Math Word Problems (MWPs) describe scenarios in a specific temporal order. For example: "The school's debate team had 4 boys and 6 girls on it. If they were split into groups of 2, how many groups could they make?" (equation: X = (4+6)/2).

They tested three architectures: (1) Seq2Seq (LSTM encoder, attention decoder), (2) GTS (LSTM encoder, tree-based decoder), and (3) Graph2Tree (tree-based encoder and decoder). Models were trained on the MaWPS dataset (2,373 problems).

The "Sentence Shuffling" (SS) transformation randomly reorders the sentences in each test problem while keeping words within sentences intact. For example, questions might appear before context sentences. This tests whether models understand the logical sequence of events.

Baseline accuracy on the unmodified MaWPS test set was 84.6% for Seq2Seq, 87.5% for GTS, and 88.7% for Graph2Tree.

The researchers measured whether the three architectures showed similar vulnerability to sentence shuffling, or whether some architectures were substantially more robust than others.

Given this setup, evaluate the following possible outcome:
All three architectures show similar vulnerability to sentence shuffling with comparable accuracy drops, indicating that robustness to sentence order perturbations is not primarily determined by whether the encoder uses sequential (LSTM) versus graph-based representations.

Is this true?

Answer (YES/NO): NO